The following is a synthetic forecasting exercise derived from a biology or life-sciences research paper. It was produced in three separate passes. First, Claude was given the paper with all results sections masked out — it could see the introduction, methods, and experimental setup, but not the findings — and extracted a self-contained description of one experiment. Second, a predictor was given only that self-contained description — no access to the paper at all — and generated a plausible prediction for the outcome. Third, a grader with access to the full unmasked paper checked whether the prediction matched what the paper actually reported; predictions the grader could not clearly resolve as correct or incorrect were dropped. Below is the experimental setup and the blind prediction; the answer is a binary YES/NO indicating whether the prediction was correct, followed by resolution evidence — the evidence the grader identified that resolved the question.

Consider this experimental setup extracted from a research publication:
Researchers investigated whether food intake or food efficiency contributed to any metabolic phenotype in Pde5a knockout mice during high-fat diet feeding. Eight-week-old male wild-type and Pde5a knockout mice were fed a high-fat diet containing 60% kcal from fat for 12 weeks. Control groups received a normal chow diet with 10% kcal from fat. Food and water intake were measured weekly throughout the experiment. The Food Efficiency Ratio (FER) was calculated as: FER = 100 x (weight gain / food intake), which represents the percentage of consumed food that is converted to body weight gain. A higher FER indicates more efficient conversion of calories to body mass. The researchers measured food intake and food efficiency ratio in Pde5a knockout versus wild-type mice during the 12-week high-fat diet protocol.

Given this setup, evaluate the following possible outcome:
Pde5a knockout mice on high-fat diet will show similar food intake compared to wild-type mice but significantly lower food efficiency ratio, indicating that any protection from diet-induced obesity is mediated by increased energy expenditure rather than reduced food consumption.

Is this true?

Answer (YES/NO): YES